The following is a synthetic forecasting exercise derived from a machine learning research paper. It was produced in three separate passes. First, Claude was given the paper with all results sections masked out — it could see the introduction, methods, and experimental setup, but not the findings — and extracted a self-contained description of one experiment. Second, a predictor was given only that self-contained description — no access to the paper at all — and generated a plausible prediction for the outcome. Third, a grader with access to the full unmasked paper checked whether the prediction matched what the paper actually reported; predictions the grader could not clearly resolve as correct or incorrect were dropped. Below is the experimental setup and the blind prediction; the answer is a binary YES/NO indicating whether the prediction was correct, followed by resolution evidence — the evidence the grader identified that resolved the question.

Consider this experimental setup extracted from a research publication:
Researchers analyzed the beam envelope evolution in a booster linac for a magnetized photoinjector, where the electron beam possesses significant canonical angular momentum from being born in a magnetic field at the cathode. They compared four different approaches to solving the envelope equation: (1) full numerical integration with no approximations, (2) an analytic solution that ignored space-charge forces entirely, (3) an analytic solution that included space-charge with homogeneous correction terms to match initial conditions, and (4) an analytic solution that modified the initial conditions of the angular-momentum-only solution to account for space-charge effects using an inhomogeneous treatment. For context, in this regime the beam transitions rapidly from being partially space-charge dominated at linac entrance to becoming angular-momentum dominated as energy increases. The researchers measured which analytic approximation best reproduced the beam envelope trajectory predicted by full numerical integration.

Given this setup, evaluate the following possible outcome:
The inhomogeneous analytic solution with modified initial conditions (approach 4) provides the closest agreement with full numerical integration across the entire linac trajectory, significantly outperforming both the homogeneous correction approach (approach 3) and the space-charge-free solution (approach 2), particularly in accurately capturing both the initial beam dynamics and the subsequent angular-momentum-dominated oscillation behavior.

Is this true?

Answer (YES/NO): YES